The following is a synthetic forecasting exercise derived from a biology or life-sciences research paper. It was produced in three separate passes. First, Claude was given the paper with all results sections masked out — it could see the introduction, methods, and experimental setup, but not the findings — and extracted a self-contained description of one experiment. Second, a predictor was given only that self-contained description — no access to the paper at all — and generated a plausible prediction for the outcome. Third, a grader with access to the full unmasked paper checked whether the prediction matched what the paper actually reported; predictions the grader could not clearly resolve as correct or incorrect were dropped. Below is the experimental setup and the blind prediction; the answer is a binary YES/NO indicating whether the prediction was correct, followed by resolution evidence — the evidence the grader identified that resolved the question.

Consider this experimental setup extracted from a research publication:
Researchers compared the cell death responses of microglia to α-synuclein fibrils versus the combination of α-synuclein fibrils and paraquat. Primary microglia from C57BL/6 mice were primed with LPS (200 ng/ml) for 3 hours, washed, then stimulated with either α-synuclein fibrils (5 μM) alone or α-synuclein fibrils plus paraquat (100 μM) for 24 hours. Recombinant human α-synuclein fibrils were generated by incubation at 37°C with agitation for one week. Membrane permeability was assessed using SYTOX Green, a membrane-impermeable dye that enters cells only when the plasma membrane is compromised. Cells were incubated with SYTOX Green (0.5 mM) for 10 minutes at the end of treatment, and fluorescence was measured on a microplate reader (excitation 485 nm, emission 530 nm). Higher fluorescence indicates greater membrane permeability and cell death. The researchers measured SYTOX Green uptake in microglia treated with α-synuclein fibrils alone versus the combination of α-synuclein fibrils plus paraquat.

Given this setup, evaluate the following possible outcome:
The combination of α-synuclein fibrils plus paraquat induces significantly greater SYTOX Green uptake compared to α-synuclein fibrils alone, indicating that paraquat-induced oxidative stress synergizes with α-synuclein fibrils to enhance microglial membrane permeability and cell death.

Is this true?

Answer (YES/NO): YES